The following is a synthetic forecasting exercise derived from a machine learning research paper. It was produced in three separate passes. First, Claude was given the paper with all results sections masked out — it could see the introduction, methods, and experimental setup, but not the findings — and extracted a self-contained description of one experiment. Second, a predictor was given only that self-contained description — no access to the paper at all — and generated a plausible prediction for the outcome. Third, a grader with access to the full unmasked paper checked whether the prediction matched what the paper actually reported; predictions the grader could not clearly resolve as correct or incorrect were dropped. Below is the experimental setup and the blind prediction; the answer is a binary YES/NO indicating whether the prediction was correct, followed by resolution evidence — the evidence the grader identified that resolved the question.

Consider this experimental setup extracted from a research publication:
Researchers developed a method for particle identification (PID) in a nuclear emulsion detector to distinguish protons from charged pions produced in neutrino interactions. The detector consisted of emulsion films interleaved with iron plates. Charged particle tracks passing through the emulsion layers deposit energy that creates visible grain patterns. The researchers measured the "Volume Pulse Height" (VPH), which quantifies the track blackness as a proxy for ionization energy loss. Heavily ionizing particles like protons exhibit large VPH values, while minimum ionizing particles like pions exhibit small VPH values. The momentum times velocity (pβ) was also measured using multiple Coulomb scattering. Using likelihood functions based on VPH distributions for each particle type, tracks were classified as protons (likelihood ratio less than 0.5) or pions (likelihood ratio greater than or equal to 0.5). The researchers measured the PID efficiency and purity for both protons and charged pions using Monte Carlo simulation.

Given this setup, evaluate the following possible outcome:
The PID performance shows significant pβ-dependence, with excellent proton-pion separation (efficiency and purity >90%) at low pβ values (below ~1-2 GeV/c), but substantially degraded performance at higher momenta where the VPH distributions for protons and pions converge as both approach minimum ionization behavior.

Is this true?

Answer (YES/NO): YES